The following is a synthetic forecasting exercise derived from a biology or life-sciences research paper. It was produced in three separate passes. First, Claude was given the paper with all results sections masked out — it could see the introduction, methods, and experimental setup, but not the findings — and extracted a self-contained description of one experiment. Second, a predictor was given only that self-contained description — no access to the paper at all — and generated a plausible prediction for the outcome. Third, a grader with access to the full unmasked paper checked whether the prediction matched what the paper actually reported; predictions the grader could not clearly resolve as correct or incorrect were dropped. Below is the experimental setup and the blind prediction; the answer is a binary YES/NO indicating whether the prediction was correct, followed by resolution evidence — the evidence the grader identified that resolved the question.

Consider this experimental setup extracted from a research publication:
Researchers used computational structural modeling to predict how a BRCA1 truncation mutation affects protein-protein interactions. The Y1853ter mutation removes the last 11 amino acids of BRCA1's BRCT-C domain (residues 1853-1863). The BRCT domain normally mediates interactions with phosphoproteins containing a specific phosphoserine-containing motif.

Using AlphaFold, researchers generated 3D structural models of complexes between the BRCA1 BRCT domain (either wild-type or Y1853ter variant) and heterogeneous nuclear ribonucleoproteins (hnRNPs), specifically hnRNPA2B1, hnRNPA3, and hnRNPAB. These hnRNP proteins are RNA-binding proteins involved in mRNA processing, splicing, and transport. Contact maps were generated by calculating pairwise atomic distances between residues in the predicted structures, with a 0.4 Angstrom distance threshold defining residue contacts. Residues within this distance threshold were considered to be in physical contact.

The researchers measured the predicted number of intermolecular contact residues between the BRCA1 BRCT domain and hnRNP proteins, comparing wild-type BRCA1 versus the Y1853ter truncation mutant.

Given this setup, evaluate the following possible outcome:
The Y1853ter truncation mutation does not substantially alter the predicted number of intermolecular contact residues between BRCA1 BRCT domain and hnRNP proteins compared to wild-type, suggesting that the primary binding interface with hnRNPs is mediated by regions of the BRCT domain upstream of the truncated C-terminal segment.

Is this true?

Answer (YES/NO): NO